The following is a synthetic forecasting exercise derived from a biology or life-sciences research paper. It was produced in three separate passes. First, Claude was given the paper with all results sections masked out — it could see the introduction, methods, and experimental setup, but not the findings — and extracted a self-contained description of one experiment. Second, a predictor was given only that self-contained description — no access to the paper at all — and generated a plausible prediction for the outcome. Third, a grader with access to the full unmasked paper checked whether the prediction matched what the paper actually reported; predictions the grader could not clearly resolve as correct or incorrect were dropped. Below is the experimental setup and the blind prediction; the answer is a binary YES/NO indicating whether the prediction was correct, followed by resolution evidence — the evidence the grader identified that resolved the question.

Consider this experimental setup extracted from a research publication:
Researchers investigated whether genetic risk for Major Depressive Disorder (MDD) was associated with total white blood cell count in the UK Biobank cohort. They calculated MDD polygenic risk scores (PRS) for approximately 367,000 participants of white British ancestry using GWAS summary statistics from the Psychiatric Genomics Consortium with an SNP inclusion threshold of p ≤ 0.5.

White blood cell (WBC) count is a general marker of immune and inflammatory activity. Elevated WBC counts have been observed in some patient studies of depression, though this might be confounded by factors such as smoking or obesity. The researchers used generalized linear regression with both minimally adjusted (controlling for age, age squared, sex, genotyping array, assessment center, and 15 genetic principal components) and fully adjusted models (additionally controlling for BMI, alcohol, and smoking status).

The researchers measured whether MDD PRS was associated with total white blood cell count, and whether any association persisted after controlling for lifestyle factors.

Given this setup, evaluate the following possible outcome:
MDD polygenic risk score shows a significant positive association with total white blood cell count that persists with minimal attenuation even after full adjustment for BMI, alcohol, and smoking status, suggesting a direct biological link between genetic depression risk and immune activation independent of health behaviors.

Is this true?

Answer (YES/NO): NO